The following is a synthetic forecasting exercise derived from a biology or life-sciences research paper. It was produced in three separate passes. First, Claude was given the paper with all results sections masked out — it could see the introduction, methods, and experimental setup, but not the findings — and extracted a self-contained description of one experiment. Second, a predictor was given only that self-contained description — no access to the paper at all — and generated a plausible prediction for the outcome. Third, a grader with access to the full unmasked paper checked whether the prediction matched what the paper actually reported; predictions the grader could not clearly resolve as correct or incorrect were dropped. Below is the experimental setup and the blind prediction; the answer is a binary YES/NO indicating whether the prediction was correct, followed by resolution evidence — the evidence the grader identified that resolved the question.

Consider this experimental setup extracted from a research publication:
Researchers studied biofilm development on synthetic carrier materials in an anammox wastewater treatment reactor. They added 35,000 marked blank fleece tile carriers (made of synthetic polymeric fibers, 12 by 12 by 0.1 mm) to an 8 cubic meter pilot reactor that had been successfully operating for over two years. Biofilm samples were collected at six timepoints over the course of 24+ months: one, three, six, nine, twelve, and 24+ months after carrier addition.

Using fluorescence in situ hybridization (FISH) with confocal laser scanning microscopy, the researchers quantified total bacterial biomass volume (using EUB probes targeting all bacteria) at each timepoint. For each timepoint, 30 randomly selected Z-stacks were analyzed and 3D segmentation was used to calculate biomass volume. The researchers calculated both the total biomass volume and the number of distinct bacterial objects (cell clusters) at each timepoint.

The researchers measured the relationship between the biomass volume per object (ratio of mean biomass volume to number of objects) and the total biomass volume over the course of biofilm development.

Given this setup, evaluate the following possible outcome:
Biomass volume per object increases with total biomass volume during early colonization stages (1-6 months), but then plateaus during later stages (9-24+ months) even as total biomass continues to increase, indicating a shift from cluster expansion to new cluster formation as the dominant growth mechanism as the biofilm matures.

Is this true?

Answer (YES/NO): NO